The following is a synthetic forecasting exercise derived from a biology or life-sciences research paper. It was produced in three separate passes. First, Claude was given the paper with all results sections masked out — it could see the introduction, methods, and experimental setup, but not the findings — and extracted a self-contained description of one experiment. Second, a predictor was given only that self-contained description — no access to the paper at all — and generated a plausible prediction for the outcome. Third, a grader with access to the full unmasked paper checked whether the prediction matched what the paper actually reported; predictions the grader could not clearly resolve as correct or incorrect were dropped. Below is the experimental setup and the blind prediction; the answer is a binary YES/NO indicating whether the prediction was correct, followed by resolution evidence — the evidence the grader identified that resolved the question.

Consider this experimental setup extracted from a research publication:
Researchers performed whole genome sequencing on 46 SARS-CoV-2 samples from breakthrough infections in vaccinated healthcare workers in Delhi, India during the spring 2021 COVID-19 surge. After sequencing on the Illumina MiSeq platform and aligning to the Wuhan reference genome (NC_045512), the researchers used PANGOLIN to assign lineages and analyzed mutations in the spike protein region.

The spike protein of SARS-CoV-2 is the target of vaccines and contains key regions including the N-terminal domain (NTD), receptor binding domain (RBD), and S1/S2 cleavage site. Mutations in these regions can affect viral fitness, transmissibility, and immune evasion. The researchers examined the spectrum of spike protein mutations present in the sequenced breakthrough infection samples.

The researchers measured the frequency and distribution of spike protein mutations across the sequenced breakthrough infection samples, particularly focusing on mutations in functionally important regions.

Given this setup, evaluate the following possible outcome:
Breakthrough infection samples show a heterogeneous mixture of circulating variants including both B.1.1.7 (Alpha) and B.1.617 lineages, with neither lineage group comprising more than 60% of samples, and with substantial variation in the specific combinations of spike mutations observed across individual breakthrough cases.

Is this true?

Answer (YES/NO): NO